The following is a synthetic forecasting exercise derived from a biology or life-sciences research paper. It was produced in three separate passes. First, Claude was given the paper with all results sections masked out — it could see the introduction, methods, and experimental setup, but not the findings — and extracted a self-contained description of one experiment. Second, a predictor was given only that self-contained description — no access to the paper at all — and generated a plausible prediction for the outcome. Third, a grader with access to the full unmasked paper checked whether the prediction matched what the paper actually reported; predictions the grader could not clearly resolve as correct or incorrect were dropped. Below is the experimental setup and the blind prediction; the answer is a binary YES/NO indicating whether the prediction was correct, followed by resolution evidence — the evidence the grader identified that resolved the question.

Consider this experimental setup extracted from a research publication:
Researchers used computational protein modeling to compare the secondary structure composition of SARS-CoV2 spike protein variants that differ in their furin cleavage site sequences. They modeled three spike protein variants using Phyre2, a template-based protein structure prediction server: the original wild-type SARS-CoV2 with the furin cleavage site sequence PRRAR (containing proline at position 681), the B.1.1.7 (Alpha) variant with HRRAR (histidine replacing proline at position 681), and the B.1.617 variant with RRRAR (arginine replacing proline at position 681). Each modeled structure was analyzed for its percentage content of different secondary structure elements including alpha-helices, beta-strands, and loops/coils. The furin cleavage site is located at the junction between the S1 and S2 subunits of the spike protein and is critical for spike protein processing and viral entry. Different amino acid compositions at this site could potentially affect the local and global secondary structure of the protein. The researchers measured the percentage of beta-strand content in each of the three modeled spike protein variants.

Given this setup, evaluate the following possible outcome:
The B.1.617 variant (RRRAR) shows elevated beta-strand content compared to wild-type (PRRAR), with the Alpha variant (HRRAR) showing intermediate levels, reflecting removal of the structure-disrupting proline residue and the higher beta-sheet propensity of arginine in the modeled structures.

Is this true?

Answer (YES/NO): NO